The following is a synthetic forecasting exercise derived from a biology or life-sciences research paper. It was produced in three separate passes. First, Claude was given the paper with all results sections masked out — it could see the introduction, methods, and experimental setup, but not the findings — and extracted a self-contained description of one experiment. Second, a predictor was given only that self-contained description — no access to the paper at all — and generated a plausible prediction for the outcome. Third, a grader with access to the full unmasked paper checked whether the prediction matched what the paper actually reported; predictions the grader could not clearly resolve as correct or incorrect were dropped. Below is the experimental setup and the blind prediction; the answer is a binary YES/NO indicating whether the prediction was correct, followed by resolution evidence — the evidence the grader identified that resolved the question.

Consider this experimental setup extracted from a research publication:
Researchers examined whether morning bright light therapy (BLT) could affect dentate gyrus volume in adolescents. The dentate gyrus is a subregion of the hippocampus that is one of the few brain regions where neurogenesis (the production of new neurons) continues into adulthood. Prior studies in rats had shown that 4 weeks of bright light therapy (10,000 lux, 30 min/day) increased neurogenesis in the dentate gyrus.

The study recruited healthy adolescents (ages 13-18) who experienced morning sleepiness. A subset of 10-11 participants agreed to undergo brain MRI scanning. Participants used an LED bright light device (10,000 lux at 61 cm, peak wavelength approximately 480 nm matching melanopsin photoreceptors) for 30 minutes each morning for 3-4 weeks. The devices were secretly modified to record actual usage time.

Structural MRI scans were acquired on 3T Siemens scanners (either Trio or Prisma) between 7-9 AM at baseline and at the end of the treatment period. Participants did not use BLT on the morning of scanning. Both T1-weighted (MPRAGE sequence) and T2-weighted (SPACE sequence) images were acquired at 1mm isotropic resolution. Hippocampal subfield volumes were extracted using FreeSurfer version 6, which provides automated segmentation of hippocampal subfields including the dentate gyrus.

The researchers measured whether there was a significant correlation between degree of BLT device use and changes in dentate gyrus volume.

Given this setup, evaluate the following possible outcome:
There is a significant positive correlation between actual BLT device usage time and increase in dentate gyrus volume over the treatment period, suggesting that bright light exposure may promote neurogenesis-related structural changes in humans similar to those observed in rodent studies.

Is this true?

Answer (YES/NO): NO